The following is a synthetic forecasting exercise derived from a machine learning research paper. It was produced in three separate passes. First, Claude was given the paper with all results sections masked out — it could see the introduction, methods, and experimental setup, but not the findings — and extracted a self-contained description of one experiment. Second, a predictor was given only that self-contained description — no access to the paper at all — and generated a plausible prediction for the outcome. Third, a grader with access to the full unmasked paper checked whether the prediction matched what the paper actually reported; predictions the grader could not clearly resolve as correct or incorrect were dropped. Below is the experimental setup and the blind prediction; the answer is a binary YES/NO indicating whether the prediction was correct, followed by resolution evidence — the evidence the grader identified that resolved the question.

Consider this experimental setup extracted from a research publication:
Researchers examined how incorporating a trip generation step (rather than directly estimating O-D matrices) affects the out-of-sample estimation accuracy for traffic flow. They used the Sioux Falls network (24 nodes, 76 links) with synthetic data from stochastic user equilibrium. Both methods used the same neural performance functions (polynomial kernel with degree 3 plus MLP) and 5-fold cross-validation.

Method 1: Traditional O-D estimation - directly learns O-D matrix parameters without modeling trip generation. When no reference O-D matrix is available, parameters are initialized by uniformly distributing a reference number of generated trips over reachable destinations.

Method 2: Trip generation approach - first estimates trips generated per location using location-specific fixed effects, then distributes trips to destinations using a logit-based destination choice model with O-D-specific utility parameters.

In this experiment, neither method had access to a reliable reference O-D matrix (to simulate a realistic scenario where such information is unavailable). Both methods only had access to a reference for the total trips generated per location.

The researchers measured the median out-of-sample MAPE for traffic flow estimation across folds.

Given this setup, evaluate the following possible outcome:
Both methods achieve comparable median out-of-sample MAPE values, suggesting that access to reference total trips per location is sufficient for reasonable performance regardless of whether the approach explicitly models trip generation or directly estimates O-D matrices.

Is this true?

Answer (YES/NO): YES